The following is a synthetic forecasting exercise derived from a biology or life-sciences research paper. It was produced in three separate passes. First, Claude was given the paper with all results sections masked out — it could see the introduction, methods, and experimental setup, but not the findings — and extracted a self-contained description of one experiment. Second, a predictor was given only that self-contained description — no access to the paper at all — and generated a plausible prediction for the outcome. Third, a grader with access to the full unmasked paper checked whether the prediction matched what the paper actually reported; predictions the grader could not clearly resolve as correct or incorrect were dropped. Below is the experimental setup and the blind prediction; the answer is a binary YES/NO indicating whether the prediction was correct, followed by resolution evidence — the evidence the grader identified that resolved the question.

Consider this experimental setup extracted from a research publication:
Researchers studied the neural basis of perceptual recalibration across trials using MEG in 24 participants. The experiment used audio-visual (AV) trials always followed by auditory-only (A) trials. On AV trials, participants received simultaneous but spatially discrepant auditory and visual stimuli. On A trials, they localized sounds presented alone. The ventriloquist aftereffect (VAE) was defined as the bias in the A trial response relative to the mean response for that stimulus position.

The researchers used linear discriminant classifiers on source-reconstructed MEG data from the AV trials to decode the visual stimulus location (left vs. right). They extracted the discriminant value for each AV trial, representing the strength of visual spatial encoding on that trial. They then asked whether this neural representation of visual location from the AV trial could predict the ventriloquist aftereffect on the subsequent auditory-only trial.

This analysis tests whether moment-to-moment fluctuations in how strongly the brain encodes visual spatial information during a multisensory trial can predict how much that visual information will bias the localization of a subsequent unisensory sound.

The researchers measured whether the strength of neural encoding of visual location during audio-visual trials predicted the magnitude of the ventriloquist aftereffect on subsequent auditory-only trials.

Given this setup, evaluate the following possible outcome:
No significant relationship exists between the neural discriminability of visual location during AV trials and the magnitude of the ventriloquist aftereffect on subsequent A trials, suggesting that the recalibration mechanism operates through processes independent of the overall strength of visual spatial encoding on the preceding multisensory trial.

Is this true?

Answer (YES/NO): NO